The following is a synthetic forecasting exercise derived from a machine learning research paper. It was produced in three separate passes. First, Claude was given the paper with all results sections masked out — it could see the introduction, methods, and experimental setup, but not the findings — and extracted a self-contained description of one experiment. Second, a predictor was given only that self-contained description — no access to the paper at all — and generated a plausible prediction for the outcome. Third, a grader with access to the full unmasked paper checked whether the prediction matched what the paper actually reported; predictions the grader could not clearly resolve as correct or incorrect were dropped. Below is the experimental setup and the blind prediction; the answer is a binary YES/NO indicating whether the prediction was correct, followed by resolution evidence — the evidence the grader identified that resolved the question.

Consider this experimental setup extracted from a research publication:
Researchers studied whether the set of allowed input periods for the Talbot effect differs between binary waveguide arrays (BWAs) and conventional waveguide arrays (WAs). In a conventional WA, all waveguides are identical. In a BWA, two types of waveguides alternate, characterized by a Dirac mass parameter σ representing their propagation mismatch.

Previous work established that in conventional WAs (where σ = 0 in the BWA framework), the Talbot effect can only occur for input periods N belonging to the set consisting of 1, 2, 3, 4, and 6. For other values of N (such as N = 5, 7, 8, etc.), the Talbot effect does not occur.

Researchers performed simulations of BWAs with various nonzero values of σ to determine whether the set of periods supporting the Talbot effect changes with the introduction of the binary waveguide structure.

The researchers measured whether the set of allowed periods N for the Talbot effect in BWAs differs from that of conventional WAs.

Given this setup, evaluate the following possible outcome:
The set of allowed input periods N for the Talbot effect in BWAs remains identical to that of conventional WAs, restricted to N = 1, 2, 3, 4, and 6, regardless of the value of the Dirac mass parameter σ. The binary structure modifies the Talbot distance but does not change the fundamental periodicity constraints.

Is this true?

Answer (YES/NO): NO